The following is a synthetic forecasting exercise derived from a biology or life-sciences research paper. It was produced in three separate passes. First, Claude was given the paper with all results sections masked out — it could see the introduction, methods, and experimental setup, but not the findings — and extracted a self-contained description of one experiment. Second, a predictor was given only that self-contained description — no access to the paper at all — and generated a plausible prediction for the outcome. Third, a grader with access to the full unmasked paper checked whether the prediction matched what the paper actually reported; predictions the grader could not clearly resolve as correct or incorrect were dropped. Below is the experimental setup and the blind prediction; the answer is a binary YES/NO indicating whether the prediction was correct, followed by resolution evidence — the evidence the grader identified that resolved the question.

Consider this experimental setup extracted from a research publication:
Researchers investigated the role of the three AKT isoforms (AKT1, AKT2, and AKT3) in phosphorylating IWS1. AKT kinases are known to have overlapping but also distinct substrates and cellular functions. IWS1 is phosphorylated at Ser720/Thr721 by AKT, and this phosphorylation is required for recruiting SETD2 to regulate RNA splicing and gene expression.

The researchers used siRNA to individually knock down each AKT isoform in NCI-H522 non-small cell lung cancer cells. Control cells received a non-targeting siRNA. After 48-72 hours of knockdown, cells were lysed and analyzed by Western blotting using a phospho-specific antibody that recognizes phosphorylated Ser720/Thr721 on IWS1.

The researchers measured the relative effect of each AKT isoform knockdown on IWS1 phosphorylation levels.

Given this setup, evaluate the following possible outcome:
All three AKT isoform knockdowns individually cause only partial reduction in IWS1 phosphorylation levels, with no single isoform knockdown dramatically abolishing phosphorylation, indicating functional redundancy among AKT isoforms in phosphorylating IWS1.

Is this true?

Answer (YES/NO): NO